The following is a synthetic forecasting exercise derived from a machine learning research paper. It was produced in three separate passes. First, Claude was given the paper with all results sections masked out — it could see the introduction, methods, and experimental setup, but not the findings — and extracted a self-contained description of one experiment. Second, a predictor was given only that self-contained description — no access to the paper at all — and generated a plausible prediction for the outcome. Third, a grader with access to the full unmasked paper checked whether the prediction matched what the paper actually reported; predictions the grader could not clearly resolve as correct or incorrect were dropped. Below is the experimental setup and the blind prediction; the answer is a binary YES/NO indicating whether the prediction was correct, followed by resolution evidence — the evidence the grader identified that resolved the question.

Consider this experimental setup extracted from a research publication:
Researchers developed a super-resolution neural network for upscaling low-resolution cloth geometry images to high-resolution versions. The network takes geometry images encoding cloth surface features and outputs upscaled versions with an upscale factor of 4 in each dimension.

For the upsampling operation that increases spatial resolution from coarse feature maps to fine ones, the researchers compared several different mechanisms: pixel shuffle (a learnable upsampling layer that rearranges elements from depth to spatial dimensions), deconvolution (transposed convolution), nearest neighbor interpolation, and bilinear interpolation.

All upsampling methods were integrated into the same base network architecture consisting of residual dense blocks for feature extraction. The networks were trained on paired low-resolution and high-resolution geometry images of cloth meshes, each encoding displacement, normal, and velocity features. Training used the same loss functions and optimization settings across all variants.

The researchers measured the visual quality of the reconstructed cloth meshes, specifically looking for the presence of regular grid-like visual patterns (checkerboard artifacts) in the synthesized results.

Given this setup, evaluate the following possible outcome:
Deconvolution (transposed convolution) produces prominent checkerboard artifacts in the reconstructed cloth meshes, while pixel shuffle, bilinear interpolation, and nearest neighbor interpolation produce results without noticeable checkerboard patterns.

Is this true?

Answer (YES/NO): NO